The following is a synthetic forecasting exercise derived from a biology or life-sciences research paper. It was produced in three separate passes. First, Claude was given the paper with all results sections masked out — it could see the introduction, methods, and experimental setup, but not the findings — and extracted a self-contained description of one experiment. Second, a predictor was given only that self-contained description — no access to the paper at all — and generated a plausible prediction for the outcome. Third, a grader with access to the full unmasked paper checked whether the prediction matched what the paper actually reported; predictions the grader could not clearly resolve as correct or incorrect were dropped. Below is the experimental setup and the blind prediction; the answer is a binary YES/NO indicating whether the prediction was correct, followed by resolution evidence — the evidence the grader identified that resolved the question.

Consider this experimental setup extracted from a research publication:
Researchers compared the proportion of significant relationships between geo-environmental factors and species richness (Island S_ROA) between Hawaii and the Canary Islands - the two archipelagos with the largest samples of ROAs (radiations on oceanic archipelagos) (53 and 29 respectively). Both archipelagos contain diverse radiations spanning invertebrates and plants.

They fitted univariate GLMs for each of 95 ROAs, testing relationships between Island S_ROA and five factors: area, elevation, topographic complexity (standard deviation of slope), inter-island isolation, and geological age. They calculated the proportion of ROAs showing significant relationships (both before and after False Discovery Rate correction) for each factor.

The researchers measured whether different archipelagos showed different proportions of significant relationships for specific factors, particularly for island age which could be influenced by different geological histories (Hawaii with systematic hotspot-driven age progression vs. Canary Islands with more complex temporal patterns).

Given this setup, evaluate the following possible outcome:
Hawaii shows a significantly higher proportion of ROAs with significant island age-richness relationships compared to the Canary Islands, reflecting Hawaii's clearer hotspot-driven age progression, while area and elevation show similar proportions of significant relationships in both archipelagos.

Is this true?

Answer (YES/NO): NO